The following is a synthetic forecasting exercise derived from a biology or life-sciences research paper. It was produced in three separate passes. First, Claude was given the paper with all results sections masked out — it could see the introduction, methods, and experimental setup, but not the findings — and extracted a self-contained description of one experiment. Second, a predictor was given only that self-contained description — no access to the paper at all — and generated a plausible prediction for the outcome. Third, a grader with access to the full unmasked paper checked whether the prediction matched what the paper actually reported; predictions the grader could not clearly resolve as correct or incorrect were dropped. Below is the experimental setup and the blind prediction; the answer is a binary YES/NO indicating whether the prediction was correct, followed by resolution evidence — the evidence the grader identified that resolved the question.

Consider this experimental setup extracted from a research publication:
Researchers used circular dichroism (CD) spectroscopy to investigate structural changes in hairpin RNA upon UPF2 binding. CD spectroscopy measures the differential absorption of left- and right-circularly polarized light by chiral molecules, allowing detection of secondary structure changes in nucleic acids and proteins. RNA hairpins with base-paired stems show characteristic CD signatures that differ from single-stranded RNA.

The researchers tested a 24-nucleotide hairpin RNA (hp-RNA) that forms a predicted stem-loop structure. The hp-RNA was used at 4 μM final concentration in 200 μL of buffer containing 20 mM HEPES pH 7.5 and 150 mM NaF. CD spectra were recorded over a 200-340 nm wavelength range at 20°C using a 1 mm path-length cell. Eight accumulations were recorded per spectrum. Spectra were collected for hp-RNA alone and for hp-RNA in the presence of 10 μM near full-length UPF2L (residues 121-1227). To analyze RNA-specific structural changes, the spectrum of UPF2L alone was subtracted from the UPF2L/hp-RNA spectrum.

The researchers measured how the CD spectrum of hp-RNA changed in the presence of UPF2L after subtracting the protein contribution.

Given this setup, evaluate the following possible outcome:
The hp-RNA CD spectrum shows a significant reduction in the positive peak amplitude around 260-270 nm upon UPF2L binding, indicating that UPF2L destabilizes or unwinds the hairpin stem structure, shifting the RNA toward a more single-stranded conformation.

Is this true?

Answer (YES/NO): NO